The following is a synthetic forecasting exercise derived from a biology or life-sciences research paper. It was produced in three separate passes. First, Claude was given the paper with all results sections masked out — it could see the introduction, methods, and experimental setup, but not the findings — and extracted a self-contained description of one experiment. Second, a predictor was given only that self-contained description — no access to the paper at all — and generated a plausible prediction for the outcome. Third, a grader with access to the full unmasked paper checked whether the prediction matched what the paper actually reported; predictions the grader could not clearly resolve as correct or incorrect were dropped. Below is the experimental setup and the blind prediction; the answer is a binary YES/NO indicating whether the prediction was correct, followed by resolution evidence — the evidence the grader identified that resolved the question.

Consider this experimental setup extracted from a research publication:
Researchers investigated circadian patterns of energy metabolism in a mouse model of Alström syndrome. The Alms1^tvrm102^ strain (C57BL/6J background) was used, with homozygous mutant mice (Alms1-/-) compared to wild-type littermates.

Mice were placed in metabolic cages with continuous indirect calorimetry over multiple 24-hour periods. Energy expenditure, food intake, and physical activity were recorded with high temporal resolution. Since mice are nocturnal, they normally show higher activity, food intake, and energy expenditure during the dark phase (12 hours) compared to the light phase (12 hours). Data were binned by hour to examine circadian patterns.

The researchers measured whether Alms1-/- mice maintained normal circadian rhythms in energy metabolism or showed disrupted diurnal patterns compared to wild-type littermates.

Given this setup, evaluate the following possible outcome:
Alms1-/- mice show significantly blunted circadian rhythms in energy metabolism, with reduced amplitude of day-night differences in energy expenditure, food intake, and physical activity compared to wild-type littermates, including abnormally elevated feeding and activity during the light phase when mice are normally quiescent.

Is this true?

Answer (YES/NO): NO